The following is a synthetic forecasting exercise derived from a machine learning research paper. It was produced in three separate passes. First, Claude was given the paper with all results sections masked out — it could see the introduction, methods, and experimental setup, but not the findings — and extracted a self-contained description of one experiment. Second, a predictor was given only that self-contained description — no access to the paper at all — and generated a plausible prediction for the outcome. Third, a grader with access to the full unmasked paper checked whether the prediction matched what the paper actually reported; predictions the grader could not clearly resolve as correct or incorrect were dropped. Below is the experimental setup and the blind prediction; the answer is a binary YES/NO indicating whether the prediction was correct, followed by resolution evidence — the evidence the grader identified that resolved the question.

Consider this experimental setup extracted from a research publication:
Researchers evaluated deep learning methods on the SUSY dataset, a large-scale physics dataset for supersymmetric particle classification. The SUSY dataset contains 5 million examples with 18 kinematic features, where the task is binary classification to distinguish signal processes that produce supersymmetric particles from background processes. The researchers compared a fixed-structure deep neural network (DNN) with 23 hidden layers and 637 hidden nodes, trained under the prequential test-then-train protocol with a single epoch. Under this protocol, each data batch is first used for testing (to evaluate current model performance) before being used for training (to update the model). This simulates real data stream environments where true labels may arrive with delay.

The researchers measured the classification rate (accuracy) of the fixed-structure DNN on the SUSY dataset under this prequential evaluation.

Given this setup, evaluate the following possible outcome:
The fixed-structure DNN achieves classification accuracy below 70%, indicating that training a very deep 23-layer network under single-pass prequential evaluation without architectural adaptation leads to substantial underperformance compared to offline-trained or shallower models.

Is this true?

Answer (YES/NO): YES